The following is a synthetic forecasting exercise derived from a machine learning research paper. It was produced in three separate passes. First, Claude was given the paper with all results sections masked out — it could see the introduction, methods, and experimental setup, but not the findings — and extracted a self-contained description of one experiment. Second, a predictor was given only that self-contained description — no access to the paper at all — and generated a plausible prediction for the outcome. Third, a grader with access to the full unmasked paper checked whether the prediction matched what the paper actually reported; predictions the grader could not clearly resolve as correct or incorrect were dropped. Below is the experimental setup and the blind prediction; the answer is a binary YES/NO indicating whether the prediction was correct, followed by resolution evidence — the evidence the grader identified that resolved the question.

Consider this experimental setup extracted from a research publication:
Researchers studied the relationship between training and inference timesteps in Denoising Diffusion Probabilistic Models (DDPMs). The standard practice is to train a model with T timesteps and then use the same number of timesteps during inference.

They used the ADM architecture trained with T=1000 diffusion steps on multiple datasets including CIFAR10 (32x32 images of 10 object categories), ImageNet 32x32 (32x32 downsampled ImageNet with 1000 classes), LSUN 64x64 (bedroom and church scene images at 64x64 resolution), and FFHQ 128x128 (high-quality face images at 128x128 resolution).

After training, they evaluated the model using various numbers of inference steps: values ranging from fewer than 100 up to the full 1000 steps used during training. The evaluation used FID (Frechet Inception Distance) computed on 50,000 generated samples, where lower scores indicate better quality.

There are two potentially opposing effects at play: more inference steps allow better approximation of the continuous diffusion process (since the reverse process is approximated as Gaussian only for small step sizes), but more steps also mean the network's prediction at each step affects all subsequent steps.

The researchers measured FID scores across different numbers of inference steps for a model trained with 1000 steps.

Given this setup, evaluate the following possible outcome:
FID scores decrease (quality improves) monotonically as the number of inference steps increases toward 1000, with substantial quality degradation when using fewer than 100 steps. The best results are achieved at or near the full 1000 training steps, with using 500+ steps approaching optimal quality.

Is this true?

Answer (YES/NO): NO